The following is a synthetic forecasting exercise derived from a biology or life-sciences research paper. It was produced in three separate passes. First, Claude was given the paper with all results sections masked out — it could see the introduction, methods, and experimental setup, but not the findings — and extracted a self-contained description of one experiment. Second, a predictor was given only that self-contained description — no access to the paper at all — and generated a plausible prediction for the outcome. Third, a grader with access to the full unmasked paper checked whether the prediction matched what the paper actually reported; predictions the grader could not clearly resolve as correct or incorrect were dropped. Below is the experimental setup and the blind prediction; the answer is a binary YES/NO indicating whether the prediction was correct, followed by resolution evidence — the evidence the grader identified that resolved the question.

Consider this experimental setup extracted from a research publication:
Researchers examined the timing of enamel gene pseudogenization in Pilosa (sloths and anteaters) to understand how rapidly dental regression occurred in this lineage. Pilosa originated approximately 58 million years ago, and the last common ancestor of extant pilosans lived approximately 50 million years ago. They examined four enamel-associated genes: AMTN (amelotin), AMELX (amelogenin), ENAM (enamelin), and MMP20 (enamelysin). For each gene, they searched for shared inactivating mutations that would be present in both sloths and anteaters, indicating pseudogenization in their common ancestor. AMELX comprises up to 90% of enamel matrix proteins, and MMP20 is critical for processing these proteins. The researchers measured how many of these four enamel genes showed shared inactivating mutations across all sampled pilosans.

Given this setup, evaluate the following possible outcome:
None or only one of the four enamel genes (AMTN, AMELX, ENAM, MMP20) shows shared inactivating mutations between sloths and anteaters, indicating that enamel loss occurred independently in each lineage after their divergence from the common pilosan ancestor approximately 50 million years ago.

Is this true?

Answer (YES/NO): NO